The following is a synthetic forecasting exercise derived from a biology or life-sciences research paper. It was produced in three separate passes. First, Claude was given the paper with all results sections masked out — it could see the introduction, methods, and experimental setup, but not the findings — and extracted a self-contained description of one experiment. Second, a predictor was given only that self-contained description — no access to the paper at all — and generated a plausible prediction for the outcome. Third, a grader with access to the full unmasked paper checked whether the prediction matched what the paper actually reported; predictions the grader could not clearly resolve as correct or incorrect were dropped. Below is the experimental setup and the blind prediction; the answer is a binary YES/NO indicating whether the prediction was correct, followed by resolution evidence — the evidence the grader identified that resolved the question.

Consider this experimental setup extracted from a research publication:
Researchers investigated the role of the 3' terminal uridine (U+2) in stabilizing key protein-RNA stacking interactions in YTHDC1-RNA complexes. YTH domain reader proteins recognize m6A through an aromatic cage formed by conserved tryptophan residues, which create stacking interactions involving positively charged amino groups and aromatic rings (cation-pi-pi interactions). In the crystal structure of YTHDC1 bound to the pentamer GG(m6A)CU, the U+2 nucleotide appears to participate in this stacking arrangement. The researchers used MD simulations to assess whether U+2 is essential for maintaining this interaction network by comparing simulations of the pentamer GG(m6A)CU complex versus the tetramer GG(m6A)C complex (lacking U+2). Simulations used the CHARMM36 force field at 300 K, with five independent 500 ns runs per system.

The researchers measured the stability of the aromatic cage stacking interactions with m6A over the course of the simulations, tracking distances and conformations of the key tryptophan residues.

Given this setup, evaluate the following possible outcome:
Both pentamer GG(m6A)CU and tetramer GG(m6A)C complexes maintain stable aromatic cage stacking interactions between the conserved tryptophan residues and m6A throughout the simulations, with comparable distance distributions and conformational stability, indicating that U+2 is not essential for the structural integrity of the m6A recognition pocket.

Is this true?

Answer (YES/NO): NO